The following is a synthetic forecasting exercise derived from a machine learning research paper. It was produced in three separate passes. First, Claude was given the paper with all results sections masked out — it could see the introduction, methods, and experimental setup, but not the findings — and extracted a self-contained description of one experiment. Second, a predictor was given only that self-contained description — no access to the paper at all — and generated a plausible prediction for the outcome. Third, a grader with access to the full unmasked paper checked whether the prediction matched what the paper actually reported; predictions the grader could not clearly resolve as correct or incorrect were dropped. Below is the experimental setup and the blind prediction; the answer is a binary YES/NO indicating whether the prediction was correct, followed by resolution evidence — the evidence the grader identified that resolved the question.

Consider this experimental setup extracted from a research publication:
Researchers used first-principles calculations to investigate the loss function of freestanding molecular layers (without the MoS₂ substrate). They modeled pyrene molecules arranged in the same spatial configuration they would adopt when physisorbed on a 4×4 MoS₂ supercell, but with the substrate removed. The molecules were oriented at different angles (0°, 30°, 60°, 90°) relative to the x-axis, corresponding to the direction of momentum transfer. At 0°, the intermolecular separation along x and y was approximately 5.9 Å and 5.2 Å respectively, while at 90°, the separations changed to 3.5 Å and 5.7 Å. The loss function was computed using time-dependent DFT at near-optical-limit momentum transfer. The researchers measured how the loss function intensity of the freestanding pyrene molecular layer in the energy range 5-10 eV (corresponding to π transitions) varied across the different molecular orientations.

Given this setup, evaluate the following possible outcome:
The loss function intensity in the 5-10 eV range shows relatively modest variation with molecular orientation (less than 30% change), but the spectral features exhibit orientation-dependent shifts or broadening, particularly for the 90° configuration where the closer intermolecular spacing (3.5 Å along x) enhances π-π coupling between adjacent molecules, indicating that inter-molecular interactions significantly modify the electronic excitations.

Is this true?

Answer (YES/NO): NO